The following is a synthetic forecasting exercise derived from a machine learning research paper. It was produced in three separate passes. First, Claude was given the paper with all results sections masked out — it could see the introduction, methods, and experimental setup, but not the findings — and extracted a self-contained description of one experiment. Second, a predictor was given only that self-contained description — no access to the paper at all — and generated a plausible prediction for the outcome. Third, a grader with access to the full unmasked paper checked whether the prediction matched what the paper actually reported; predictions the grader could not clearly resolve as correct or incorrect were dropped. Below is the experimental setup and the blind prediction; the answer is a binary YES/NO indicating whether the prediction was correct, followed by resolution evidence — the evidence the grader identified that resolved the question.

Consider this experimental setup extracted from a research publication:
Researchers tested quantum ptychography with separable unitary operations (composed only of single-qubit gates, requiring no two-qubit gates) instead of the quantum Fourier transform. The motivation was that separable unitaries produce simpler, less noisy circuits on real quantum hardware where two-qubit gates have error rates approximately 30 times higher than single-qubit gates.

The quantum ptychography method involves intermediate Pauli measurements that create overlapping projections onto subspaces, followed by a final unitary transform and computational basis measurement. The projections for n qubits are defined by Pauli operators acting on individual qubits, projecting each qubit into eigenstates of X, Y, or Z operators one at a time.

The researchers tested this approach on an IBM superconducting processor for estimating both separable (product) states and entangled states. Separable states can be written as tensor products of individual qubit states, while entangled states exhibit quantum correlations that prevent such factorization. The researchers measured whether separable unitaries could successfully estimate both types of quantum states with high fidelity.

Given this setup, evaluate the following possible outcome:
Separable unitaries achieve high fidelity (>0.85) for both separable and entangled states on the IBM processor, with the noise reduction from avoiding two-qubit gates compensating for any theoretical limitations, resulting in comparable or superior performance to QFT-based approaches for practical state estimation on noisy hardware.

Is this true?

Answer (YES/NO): NO